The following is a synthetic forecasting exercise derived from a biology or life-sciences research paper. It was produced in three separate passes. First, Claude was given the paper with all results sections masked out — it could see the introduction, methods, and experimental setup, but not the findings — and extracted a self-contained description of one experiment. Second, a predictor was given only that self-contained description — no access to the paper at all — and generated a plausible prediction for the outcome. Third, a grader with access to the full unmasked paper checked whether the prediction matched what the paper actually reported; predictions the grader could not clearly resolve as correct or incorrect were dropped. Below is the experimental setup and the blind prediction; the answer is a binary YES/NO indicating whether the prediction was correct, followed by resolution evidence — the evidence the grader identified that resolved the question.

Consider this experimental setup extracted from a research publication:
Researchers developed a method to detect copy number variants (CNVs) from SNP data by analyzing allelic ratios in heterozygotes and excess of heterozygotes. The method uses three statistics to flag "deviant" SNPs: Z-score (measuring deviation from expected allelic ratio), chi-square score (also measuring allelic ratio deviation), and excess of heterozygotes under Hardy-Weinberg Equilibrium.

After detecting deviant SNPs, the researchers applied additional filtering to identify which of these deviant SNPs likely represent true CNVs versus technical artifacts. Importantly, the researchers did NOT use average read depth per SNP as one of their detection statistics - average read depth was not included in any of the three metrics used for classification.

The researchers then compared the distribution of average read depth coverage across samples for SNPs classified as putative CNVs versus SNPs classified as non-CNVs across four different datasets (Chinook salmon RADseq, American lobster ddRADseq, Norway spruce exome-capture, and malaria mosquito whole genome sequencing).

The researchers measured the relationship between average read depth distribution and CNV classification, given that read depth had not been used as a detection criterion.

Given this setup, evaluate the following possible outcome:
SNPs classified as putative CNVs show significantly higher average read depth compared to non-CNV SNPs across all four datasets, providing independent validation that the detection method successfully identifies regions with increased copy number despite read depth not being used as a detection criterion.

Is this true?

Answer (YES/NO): YES